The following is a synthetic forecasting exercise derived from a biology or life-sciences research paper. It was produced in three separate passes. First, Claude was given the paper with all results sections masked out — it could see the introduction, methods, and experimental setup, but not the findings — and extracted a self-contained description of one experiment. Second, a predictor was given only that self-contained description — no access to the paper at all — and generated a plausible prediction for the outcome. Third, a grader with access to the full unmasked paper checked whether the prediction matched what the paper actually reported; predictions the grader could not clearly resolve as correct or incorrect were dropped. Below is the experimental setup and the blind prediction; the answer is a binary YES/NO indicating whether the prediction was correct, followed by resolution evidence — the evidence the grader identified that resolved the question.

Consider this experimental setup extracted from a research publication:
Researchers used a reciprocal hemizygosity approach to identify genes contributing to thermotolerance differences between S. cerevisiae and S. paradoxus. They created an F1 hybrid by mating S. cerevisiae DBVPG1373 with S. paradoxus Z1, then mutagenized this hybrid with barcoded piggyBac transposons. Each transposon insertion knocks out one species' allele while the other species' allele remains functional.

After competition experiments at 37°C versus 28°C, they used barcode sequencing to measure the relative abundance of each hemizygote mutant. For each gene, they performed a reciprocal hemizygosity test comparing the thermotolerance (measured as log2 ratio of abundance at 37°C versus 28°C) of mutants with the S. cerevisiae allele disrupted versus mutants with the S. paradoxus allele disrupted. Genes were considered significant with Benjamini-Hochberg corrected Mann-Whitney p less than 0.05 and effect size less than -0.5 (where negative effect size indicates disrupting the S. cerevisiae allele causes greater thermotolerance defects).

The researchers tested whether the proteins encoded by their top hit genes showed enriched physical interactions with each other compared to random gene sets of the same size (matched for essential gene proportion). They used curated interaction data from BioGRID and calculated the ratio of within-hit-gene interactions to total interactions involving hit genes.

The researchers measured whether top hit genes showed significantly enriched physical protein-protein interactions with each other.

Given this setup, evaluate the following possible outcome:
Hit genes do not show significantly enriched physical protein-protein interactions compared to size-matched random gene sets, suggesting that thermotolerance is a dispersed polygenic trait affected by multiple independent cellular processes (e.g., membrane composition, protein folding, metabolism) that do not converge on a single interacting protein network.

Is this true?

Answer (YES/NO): NO